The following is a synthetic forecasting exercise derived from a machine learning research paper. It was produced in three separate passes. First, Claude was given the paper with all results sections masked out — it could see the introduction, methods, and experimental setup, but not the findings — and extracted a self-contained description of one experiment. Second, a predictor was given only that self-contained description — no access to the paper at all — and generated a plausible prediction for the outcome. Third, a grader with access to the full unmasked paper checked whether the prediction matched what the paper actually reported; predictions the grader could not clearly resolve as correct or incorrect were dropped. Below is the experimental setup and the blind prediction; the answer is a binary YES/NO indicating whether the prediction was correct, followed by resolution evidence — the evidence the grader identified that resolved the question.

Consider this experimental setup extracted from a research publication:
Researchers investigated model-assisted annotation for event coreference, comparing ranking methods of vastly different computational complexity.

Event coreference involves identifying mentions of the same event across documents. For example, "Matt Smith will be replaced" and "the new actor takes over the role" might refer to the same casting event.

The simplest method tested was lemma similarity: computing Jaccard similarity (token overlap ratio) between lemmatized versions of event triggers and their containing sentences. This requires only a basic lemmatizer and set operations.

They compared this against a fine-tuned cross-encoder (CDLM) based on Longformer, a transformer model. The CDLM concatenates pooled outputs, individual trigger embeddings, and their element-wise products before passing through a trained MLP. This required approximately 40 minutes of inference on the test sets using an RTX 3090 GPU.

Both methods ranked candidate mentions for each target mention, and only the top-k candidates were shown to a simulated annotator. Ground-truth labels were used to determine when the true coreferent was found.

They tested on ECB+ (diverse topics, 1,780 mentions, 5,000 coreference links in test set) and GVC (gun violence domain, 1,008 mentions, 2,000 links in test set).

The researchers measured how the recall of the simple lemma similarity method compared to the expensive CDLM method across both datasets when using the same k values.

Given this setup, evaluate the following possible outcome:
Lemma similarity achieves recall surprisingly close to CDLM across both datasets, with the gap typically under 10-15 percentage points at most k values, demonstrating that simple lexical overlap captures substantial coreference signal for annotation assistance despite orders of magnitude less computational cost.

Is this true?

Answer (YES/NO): NO